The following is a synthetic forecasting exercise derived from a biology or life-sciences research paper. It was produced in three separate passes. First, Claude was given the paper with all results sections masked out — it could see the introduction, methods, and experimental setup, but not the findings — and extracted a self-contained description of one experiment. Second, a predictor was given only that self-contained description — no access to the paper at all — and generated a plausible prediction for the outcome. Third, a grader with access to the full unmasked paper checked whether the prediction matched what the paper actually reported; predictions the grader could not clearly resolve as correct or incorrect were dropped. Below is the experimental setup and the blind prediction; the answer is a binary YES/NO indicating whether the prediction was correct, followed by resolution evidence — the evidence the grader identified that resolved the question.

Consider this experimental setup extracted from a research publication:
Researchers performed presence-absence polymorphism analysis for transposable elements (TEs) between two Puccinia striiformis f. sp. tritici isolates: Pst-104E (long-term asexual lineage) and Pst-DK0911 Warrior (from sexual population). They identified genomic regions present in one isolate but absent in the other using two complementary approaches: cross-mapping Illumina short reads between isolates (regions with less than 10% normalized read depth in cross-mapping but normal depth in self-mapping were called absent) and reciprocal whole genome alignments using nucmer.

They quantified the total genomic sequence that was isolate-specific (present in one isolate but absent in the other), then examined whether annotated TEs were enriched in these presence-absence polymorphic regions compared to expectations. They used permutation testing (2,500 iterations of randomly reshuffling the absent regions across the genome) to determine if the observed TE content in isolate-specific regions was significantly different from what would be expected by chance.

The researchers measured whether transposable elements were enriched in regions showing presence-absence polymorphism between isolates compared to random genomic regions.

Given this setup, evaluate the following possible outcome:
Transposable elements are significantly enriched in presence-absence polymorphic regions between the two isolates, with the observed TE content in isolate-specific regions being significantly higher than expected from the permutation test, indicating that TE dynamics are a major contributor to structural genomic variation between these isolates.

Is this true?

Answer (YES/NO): YES